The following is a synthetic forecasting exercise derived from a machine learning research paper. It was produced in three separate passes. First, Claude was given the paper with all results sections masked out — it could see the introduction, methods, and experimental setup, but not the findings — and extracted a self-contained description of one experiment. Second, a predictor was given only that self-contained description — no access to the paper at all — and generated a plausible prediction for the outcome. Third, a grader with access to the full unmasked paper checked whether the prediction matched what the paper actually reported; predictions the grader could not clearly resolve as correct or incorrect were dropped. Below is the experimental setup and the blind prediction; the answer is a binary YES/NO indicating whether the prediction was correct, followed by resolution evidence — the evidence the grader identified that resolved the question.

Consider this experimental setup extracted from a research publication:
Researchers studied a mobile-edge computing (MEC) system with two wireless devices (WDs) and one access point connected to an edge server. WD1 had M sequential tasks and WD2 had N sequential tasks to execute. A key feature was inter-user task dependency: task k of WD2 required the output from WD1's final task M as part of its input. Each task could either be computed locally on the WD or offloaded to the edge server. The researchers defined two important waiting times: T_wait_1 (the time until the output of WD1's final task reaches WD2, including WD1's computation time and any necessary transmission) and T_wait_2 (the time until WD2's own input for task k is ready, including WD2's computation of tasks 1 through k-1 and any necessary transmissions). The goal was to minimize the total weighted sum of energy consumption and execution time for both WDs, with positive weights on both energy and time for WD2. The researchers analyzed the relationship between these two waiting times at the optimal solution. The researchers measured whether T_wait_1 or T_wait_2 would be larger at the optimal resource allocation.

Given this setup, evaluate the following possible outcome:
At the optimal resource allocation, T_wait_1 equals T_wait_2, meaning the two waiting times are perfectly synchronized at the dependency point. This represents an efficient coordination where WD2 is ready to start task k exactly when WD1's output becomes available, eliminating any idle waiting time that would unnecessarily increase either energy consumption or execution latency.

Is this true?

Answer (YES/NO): NO